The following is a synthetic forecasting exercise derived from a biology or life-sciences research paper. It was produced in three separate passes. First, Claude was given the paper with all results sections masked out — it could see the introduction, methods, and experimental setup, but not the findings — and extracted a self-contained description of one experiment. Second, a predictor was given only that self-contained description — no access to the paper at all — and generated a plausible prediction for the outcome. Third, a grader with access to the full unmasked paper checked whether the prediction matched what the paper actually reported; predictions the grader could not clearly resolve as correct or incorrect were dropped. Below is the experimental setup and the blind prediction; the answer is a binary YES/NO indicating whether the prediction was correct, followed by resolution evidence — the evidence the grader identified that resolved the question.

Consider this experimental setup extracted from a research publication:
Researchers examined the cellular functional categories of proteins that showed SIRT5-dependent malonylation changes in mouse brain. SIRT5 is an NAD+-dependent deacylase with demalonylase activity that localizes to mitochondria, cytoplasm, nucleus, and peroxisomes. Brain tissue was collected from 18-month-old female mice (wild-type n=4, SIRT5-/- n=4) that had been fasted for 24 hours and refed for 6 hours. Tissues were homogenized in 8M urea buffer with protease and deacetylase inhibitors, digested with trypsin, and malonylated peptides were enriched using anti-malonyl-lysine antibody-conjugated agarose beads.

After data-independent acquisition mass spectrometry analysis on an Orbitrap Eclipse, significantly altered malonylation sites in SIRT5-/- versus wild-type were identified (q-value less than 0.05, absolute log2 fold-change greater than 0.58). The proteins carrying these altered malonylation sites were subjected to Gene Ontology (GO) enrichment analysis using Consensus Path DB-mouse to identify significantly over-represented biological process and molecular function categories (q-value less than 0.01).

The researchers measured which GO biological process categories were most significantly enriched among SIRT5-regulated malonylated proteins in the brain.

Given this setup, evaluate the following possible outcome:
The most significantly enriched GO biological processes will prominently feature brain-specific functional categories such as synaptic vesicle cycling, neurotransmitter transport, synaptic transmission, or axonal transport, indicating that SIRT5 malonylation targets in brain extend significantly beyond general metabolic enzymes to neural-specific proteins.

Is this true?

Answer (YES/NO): NO